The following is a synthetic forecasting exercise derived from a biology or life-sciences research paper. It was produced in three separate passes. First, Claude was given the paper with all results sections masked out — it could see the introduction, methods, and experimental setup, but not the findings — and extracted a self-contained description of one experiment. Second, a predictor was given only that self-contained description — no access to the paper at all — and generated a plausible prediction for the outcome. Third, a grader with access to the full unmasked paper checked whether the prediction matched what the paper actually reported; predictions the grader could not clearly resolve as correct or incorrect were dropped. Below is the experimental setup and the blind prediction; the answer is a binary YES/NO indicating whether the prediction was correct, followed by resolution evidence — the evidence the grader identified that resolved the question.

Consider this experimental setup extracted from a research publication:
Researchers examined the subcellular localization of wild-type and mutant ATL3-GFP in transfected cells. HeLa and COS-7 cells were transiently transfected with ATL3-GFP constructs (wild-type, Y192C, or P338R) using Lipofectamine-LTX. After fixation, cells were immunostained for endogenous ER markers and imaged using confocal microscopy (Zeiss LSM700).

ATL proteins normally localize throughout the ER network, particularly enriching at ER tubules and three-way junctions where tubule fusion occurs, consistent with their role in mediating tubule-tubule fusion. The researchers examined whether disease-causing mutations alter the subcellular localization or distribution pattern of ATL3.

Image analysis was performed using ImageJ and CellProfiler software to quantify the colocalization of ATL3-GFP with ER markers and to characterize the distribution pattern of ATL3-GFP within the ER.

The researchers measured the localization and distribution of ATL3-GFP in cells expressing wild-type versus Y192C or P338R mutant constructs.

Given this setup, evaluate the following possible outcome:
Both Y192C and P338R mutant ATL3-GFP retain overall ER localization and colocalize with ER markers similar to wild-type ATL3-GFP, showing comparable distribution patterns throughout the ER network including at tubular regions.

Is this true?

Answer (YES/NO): NO